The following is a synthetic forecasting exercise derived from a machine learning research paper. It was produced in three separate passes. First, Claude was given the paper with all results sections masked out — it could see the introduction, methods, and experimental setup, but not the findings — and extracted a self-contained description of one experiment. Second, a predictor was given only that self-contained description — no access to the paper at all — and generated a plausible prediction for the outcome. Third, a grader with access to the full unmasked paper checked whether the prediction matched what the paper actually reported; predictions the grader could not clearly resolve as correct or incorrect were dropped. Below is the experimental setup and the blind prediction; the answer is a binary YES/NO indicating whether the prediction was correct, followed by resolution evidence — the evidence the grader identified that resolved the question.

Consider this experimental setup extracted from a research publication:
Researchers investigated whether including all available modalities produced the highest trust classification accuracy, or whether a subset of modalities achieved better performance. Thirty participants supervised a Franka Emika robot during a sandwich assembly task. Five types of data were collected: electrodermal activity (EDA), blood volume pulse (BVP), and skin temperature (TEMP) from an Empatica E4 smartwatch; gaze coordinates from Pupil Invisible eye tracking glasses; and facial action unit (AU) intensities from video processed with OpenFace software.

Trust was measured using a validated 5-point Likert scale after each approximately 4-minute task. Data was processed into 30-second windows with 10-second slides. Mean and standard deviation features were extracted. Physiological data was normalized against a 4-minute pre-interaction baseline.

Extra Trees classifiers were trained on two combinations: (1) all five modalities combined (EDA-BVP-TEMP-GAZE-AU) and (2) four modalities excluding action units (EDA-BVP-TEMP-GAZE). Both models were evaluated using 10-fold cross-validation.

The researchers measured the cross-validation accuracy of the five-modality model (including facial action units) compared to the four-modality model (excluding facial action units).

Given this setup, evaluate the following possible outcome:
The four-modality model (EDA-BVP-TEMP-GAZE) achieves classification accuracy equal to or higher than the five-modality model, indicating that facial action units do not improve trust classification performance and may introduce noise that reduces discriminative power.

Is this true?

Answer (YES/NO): YES